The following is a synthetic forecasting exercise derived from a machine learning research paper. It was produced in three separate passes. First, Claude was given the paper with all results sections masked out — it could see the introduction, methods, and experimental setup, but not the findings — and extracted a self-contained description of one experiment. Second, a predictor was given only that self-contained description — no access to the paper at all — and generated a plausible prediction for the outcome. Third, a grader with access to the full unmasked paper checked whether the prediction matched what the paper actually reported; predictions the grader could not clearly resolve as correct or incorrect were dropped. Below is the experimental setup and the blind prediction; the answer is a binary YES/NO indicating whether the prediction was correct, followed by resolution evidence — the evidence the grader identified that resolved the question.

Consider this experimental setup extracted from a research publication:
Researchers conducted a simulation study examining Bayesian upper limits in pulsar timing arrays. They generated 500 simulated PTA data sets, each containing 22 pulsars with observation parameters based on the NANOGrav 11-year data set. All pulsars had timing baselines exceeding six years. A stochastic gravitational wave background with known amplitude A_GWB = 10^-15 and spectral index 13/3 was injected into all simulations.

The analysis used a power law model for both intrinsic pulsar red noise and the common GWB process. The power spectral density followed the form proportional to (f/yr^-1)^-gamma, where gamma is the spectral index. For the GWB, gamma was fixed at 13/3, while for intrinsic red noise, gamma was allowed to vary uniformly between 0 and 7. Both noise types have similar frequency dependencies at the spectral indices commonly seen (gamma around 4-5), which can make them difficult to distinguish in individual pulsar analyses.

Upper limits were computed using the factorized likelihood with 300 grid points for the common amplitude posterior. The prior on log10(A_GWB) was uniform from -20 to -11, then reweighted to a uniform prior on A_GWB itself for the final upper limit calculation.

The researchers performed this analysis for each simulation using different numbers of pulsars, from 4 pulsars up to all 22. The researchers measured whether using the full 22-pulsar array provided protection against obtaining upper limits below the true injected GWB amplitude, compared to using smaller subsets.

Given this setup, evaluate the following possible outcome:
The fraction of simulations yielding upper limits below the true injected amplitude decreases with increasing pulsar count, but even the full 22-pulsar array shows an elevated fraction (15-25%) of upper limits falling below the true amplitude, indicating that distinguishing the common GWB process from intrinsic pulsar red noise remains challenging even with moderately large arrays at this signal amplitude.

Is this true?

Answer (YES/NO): NO